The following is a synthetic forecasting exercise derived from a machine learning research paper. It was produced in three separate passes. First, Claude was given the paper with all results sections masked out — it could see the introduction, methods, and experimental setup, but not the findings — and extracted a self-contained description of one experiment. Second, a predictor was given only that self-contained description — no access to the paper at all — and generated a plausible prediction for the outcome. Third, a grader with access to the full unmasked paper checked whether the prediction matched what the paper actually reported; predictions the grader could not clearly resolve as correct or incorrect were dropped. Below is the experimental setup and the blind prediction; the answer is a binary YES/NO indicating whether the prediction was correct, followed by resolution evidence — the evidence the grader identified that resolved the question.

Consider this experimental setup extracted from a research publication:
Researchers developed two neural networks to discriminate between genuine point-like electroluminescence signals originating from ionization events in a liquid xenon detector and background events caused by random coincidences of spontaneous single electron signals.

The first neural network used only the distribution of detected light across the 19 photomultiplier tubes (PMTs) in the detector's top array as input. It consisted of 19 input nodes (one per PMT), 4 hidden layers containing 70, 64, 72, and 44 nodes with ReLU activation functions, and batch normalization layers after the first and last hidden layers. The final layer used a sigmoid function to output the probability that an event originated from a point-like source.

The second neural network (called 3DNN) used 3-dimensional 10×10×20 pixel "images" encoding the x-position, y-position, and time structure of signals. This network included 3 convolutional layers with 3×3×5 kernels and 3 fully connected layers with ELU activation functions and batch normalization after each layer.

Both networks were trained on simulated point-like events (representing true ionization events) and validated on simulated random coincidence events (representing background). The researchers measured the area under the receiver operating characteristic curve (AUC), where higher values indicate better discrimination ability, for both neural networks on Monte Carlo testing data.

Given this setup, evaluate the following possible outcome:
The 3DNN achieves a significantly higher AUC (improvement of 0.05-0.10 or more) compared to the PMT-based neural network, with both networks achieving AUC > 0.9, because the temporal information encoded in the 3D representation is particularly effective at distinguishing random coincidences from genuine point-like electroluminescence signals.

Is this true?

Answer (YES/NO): NO